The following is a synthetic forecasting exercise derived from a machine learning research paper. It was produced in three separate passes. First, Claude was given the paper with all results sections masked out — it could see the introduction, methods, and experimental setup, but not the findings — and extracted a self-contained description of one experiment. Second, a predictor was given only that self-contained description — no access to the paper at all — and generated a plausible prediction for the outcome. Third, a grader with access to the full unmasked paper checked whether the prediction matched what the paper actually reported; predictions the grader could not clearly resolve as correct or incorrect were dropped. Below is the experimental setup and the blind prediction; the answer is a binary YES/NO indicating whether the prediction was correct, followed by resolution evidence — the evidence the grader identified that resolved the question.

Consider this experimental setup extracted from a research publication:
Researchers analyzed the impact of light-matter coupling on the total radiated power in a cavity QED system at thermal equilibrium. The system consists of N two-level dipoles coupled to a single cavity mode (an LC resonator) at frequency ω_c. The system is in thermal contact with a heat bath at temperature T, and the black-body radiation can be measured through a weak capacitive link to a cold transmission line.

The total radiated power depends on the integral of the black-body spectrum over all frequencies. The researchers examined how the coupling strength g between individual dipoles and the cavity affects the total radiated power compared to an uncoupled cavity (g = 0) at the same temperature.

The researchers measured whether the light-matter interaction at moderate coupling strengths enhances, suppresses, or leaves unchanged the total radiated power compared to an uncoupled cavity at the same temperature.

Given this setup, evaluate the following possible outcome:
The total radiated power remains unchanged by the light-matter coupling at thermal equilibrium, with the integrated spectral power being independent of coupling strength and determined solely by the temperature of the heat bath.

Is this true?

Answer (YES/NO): NO